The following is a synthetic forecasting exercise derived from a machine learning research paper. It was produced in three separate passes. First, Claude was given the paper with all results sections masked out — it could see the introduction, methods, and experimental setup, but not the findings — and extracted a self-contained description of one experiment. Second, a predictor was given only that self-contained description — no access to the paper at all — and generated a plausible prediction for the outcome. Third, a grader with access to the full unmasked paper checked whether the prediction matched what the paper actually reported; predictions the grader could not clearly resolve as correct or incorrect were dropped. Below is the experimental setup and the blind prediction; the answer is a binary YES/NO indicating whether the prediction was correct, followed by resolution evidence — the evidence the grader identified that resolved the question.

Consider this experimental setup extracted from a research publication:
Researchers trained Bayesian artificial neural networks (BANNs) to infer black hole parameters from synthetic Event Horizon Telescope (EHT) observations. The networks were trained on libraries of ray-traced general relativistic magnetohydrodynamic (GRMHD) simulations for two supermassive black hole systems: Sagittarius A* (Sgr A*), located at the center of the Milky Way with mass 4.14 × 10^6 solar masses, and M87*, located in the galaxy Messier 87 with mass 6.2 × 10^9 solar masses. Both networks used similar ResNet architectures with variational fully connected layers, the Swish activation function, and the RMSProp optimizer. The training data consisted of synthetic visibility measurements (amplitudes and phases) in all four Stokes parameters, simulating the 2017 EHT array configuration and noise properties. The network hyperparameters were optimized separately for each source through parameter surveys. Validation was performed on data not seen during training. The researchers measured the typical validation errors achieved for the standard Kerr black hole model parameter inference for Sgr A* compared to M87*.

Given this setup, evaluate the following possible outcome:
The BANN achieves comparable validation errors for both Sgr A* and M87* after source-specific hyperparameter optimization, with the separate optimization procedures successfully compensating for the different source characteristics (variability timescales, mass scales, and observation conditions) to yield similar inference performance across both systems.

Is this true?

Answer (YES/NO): NO